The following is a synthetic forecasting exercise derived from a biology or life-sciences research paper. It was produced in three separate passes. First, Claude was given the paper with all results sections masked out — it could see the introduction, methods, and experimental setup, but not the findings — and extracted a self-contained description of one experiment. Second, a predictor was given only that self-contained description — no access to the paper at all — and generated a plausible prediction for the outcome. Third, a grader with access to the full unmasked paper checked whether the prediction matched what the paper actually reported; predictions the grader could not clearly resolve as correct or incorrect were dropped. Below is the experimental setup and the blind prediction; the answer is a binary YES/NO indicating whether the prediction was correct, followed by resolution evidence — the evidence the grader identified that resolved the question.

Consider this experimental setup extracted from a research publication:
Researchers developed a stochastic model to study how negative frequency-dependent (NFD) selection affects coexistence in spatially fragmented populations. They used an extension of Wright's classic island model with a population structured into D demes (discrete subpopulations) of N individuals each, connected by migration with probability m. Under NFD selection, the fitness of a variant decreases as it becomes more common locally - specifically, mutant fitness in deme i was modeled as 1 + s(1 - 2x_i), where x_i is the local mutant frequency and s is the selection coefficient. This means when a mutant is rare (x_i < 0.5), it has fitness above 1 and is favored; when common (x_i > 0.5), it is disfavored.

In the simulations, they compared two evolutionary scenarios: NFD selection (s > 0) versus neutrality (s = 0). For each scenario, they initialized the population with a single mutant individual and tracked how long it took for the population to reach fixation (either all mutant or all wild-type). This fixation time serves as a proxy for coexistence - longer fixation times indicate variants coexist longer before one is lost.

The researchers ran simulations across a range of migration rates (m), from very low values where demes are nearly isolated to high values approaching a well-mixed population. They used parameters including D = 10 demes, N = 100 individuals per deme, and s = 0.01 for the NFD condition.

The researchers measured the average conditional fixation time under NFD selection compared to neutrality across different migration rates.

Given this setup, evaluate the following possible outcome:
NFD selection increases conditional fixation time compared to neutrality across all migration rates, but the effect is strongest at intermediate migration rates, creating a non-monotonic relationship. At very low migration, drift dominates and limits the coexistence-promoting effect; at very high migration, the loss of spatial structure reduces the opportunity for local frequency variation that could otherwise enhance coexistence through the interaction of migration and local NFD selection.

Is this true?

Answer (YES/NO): NO